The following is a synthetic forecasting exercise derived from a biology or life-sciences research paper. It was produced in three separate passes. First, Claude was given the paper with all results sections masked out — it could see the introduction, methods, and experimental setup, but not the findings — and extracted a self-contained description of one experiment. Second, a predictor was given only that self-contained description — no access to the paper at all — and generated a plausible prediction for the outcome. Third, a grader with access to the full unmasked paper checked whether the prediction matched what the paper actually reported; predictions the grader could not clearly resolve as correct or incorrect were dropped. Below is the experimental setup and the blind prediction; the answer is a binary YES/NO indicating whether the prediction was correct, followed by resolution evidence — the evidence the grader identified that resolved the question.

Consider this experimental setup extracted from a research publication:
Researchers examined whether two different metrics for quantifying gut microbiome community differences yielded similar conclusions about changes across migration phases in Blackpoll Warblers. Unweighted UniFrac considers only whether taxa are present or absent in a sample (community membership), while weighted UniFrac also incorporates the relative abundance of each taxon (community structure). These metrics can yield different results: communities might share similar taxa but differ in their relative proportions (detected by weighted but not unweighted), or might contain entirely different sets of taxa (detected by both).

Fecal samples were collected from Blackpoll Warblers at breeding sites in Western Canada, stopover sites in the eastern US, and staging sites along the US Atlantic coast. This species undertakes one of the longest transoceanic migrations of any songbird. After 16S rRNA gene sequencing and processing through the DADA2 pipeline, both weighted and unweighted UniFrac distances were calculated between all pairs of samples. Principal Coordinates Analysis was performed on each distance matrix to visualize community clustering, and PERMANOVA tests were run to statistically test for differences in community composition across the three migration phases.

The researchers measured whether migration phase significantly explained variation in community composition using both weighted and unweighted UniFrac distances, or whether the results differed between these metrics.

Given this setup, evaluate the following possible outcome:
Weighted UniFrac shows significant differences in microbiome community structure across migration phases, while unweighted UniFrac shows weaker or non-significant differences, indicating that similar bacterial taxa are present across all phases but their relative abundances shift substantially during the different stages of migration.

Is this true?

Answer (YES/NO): NO